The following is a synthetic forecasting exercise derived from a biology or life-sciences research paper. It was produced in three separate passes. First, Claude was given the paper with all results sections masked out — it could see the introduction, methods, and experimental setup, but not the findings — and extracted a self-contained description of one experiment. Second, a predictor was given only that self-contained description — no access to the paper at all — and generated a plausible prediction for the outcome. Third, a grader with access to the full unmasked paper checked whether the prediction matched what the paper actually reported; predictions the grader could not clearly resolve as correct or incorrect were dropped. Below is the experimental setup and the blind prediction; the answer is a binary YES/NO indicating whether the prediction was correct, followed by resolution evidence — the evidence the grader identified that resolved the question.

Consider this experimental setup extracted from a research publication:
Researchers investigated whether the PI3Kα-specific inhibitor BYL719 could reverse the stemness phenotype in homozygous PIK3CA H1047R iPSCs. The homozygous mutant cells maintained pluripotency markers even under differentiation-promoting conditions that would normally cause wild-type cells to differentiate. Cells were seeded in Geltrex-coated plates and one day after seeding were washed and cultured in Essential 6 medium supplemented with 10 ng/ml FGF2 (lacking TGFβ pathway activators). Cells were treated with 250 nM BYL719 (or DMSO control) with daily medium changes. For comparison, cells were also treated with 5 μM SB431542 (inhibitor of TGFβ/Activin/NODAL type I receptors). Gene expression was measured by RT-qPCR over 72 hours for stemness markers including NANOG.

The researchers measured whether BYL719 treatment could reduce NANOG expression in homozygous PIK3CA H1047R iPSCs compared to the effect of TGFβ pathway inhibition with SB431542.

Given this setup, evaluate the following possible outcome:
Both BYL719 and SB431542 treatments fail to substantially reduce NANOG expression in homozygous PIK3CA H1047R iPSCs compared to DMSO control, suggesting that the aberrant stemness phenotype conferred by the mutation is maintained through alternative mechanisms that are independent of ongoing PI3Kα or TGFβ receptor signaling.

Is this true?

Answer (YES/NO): NO